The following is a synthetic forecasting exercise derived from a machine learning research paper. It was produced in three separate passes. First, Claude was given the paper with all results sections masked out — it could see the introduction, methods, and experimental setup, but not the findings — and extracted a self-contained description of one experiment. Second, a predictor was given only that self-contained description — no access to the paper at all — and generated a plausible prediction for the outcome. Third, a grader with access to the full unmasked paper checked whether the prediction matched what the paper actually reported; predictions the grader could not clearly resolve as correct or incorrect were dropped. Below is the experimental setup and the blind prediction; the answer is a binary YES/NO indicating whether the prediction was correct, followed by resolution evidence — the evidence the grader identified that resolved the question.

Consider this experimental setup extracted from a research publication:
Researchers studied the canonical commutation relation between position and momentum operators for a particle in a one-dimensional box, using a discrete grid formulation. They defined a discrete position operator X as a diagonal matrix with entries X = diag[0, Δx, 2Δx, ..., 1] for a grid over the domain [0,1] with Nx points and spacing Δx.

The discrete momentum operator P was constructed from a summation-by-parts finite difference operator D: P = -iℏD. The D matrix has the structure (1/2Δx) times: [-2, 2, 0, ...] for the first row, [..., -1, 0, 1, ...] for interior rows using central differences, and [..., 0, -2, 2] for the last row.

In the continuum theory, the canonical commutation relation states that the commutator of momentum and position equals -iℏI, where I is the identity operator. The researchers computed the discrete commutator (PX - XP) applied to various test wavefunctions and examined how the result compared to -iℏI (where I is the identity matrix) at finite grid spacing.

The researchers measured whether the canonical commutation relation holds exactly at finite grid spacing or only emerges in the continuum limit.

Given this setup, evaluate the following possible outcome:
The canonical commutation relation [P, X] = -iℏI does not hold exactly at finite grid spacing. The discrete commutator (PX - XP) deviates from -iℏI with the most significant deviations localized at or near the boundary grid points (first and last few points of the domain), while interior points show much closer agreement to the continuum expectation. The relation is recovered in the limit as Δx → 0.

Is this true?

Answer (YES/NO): YES